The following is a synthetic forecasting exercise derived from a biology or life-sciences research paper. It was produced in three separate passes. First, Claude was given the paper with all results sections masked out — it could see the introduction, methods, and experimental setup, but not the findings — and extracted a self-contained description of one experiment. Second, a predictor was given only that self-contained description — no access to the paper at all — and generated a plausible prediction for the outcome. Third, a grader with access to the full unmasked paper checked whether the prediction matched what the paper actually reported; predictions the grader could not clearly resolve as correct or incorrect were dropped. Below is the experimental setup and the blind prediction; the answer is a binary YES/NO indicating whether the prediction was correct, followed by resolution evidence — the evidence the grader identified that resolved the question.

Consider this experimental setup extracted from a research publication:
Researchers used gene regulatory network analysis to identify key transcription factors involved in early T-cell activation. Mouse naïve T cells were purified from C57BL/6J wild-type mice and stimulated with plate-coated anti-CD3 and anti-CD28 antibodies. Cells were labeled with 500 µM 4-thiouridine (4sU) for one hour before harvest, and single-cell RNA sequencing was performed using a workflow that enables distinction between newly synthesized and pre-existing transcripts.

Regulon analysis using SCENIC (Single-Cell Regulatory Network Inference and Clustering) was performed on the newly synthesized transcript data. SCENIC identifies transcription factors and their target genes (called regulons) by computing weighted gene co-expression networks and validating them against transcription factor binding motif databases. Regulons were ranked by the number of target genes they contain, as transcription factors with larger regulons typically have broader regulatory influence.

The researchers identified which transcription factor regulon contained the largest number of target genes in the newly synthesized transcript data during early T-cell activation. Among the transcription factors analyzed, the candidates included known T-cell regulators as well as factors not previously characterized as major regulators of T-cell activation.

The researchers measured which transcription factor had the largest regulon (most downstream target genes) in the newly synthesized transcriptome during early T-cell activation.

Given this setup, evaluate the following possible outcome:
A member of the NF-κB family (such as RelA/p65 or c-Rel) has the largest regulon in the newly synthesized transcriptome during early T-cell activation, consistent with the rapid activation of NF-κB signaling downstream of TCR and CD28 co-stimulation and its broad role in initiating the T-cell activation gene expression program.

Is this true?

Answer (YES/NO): NO